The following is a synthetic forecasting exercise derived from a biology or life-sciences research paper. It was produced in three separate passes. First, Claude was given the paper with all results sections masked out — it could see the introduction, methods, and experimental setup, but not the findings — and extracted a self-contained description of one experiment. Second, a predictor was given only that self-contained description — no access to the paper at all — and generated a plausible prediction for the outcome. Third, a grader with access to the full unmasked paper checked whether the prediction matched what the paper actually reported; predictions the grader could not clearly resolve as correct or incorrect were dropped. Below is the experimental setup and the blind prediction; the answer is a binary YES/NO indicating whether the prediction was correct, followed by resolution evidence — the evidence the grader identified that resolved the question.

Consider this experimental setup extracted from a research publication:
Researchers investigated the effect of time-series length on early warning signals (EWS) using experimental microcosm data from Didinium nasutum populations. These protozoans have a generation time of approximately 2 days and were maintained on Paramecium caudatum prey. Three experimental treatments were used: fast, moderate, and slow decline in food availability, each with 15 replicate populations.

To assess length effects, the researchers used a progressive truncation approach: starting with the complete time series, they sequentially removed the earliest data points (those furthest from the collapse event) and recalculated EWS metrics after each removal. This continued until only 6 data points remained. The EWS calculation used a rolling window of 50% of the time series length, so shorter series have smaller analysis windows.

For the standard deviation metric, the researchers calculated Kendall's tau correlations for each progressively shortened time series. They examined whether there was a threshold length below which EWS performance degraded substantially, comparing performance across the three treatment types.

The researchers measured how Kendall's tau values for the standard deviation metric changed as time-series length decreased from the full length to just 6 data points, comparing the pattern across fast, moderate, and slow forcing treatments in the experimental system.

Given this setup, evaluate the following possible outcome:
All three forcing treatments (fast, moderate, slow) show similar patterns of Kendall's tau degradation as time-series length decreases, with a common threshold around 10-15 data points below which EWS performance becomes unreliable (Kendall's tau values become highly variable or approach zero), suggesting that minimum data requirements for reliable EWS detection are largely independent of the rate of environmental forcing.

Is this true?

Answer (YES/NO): NO